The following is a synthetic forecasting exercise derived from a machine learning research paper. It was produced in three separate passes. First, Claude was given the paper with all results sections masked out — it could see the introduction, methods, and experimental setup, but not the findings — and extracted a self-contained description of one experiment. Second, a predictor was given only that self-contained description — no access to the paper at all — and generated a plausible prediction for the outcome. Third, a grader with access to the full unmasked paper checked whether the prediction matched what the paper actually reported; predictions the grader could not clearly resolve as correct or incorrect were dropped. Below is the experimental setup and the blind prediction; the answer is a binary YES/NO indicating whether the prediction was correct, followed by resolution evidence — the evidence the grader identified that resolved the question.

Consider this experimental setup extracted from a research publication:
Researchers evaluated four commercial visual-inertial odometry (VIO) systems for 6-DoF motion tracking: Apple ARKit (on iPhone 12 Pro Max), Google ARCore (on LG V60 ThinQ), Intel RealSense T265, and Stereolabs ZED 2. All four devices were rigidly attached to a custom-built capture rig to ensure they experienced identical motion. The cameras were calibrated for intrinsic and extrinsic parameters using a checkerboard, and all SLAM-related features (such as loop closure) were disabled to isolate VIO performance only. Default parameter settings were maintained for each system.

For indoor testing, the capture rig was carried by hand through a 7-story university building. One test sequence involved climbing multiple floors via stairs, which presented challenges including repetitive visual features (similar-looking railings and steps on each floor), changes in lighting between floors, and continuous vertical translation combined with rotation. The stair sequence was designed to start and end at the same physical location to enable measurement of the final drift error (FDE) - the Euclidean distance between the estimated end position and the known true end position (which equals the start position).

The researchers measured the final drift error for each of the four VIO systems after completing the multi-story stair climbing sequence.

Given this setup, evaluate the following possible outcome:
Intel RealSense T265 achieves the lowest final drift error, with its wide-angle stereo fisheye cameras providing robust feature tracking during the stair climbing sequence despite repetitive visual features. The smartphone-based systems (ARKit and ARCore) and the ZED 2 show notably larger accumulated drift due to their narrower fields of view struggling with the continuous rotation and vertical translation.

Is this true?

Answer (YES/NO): NO